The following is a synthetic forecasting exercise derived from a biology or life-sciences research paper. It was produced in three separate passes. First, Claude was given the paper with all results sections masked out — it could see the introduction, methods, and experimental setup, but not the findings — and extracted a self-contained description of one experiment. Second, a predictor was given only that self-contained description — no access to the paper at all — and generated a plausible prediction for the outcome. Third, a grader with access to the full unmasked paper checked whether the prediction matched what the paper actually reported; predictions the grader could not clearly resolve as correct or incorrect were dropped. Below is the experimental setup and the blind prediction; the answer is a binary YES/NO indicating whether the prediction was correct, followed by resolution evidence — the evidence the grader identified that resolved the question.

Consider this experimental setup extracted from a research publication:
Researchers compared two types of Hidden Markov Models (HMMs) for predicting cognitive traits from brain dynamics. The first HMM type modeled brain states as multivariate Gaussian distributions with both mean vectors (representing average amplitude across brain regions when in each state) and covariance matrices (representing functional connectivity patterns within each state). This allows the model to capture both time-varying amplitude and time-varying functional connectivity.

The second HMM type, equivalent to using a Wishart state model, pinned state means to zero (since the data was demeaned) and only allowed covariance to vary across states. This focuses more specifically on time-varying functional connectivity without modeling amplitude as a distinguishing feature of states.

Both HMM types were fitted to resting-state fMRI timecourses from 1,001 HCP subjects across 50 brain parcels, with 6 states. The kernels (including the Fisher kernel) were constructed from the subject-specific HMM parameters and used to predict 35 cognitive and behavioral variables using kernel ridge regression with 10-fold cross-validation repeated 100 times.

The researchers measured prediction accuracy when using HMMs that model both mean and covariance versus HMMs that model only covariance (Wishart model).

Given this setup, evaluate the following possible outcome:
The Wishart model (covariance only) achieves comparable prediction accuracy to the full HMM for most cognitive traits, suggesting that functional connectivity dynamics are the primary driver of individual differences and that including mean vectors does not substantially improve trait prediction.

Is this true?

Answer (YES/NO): YES